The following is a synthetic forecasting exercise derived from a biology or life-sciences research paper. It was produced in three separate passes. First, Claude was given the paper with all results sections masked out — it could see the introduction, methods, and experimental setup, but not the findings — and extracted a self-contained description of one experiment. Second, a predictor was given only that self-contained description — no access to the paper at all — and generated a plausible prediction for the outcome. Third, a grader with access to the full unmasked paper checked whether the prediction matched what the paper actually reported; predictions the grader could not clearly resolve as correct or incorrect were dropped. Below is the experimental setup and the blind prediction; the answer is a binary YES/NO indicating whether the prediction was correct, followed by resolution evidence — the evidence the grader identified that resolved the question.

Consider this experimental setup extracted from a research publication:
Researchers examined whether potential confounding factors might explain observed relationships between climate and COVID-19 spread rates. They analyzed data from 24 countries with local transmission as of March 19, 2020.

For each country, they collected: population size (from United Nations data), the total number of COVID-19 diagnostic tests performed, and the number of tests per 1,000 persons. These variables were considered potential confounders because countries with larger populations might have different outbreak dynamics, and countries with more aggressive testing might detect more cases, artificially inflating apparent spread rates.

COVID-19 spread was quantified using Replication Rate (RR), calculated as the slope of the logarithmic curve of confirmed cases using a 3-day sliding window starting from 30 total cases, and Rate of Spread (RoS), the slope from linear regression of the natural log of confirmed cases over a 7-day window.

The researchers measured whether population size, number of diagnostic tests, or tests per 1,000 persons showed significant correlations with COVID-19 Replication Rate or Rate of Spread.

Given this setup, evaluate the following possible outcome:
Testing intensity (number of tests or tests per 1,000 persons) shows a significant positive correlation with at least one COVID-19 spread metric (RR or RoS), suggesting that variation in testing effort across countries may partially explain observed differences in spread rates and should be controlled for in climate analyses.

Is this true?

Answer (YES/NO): NO